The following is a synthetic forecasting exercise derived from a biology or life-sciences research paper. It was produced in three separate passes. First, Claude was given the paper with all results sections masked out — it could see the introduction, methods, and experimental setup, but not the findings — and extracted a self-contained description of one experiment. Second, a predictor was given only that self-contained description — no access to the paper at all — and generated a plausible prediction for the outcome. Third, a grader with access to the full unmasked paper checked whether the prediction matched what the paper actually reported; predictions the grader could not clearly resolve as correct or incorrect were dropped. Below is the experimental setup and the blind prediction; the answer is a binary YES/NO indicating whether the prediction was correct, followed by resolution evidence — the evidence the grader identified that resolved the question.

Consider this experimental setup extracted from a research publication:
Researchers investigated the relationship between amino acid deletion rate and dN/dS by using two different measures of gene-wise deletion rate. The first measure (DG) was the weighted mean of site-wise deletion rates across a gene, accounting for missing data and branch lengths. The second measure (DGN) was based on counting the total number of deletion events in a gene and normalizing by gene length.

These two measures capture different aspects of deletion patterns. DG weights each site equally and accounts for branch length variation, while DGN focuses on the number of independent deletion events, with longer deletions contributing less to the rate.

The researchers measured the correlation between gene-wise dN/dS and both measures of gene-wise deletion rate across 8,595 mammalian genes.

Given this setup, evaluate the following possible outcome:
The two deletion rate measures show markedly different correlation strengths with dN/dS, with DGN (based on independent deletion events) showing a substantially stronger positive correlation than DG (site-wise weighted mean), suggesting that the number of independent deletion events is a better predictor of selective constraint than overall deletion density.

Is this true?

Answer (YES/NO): NO